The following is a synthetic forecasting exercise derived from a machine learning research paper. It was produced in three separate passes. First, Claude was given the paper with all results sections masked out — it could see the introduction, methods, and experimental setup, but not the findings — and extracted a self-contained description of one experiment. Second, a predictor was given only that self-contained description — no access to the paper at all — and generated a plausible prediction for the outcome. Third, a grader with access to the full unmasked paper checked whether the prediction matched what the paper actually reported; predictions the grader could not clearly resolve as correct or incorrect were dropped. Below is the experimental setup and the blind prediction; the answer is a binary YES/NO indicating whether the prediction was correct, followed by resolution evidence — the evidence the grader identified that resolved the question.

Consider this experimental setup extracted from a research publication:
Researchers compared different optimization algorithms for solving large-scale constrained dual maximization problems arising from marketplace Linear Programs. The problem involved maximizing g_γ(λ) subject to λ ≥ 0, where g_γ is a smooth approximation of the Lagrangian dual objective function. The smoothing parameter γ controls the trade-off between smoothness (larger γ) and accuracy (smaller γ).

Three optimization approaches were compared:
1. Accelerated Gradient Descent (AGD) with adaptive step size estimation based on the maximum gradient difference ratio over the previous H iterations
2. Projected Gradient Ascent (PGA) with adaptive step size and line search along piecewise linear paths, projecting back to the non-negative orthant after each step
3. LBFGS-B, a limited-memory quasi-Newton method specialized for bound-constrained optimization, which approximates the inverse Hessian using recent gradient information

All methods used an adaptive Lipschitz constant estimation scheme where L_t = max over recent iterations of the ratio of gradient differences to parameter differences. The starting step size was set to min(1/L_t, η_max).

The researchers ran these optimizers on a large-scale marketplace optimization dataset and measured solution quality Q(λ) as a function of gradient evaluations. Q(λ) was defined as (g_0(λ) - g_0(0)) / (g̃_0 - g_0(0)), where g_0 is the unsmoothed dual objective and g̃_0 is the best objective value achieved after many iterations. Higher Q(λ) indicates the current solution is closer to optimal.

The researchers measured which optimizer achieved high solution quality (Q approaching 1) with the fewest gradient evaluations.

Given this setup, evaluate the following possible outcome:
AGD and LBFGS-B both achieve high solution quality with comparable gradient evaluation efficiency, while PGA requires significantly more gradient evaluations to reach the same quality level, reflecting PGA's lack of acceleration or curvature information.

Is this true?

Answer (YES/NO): NO